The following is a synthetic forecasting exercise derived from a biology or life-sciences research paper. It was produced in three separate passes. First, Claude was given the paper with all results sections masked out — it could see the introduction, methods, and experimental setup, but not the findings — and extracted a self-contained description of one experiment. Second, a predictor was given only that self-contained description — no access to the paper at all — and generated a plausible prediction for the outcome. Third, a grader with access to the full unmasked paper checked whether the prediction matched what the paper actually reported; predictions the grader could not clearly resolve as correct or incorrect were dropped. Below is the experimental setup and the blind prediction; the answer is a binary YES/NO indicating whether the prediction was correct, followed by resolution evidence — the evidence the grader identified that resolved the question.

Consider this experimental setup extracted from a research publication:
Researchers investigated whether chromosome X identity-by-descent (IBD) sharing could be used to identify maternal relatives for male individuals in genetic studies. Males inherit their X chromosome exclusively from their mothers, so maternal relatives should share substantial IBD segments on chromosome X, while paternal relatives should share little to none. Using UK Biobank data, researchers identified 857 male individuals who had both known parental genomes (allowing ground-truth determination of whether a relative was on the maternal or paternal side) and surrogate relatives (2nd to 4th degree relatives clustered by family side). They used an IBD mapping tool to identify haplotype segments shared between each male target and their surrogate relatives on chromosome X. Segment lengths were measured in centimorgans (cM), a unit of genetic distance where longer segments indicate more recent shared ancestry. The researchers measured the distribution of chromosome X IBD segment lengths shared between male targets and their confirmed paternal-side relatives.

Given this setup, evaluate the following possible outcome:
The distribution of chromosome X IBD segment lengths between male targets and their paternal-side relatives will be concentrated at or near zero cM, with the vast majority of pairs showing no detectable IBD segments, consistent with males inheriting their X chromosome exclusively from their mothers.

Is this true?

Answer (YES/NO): NO